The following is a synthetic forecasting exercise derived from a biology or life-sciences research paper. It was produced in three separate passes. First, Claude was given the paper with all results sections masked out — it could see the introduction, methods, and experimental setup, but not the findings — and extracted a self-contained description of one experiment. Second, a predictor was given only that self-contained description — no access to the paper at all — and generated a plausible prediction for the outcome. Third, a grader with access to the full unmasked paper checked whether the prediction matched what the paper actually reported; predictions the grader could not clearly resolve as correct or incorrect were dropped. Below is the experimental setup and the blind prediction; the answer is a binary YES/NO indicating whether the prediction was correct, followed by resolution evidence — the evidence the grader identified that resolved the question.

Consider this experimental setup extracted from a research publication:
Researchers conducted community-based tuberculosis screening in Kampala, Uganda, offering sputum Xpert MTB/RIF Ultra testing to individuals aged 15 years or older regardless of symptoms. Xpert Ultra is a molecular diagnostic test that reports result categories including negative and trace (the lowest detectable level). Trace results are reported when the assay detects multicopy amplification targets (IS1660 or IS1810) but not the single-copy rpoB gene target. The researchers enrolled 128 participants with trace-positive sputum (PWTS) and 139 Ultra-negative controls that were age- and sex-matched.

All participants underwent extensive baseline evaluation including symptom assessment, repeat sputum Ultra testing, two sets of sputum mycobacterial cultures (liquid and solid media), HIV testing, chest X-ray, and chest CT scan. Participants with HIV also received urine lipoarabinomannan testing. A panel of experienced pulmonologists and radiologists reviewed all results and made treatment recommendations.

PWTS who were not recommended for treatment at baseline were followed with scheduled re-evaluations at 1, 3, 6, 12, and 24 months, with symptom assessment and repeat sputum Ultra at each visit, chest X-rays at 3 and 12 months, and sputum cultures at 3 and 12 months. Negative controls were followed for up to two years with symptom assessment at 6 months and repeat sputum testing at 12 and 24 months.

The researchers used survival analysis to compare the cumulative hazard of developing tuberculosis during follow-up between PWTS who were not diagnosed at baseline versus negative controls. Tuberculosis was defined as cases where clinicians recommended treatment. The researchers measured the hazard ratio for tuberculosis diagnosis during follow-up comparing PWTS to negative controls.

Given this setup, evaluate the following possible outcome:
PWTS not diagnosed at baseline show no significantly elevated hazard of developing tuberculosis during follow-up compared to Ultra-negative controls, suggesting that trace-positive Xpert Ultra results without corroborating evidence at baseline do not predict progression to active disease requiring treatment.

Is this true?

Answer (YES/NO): NO